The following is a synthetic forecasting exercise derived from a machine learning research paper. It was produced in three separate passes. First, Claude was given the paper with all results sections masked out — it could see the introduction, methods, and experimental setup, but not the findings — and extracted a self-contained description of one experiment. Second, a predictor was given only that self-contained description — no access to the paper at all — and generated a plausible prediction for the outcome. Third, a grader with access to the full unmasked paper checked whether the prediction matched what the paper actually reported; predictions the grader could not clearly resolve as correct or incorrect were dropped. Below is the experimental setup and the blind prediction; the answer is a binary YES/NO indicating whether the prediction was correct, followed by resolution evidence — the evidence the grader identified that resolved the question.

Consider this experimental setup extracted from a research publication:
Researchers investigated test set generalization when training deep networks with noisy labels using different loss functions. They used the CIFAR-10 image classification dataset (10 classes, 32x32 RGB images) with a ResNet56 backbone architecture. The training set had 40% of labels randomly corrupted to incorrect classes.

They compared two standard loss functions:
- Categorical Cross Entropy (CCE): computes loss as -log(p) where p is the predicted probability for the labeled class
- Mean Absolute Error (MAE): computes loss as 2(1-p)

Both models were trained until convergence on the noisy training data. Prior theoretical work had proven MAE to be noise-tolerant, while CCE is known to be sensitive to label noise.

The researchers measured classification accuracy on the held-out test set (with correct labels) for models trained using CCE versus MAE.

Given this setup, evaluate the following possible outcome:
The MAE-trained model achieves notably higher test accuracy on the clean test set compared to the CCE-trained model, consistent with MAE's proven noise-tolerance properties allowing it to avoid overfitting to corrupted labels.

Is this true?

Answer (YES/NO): YES